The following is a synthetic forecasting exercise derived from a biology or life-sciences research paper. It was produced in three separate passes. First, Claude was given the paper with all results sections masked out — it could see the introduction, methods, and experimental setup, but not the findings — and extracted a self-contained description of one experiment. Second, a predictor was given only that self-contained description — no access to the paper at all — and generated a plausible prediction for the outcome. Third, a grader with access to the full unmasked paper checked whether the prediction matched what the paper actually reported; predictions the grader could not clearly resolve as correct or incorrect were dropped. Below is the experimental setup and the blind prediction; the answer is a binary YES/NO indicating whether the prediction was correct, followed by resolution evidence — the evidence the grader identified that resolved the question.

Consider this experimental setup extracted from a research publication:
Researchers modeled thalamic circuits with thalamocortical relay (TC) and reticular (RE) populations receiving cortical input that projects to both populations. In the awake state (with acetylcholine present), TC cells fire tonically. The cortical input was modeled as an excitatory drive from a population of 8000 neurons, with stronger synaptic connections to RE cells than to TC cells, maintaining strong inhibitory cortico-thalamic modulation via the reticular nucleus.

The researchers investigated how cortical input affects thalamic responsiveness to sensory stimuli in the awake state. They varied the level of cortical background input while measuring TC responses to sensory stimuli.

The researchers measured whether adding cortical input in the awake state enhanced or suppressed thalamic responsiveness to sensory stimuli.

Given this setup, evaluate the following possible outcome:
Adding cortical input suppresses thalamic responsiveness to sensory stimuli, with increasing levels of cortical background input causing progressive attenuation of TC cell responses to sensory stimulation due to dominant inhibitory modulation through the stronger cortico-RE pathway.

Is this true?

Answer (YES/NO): YES